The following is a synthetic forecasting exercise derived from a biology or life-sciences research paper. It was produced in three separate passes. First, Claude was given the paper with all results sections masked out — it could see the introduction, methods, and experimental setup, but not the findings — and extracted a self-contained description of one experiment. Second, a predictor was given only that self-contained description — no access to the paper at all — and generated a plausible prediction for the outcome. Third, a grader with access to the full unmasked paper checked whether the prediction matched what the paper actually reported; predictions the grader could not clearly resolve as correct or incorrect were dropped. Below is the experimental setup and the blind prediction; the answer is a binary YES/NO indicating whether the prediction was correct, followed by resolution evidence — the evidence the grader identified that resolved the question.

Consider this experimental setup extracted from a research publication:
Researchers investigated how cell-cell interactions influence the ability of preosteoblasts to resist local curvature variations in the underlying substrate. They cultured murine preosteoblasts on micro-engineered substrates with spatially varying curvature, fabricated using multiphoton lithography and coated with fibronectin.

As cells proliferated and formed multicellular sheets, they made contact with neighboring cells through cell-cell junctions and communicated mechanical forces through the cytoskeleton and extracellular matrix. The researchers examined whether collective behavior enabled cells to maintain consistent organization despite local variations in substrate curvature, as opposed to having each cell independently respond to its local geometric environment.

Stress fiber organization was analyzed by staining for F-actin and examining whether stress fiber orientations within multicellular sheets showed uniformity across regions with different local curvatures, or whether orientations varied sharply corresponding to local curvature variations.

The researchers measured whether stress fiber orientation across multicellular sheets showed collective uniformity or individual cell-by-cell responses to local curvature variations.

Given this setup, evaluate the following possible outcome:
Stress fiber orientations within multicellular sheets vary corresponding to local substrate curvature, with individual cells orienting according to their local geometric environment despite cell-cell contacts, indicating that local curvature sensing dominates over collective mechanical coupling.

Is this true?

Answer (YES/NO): NO